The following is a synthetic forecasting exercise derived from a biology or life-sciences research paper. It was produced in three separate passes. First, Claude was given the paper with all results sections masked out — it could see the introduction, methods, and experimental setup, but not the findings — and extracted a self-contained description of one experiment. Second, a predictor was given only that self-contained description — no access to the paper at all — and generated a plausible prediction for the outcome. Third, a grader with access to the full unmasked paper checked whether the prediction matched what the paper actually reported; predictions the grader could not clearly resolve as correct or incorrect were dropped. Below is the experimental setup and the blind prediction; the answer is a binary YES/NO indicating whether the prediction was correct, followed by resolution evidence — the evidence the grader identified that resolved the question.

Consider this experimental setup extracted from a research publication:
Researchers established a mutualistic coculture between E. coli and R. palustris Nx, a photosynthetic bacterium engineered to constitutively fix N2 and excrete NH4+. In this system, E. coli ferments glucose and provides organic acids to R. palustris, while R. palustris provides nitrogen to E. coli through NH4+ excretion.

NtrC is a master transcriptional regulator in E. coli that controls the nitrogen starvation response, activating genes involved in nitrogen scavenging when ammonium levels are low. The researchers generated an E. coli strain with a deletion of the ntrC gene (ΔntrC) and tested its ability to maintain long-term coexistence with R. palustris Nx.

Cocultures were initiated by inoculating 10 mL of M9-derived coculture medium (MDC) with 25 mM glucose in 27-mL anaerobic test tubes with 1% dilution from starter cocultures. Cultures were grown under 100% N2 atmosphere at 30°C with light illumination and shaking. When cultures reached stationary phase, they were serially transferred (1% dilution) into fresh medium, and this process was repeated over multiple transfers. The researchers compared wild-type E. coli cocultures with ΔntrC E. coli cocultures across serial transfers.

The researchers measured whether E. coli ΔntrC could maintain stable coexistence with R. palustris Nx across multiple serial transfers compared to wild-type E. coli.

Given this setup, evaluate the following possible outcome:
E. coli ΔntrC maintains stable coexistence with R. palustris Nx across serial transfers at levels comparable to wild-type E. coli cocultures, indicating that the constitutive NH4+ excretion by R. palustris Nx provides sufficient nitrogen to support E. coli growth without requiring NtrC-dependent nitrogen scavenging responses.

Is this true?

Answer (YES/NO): NO